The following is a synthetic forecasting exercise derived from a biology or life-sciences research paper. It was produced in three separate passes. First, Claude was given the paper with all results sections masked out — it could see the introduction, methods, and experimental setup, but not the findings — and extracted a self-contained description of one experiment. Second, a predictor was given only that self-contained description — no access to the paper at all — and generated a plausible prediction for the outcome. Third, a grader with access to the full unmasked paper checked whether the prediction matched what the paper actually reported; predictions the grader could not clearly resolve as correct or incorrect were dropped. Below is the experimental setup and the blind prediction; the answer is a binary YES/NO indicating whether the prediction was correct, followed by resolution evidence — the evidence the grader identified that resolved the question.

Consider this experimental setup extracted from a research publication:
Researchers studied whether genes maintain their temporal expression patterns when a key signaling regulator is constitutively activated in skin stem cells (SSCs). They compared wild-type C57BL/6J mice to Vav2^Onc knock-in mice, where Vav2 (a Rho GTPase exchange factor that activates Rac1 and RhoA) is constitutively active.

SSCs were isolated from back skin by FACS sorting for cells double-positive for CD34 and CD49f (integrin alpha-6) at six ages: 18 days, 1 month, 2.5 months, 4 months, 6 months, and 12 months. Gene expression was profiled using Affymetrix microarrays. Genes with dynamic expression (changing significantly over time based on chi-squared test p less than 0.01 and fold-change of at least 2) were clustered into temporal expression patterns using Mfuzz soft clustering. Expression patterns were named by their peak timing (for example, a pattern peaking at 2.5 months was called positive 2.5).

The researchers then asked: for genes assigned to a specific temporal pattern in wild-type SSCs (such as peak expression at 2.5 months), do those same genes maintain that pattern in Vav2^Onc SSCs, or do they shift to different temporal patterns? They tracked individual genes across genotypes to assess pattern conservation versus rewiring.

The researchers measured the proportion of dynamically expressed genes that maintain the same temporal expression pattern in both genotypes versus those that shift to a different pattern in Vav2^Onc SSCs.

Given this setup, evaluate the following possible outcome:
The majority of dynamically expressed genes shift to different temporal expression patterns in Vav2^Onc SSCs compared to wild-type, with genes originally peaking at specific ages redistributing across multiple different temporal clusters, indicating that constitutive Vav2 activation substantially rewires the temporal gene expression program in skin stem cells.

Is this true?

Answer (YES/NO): YES